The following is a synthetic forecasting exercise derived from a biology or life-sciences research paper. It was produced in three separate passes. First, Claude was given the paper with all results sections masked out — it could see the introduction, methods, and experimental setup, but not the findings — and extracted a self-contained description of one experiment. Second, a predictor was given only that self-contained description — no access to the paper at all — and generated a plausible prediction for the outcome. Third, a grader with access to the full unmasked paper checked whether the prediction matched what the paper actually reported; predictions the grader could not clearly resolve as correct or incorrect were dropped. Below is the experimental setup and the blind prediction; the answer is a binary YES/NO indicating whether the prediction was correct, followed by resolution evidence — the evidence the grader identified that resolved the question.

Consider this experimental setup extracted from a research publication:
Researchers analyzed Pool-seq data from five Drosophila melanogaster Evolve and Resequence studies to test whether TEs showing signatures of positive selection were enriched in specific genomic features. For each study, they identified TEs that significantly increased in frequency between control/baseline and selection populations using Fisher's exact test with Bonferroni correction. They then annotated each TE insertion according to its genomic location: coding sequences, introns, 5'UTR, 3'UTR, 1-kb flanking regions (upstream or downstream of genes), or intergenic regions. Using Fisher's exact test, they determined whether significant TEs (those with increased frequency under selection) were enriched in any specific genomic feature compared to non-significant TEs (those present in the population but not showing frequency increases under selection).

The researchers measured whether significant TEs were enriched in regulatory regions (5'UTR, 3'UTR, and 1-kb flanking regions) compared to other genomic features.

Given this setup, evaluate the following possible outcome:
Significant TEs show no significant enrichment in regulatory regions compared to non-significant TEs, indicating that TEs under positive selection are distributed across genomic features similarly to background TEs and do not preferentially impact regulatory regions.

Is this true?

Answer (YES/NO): YES